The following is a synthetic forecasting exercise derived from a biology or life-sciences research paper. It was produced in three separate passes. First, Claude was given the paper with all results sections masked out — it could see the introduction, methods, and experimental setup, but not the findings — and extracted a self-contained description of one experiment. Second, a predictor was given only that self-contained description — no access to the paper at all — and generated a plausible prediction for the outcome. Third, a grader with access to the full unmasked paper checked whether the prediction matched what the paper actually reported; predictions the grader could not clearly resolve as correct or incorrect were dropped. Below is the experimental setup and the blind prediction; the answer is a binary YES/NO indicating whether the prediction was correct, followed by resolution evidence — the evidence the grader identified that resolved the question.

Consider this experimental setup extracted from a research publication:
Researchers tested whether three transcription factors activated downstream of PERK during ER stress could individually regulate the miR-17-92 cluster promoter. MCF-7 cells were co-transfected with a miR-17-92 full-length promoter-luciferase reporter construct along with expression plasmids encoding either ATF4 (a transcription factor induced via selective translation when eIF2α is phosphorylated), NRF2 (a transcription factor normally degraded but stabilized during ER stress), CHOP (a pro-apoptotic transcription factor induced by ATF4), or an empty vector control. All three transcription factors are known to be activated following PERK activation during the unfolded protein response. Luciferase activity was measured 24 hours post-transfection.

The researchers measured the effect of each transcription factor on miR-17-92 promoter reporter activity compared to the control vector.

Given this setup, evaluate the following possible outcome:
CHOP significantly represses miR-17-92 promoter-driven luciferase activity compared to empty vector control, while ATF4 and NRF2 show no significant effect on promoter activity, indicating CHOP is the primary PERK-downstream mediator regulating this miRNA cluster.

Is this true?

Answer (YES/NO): NO